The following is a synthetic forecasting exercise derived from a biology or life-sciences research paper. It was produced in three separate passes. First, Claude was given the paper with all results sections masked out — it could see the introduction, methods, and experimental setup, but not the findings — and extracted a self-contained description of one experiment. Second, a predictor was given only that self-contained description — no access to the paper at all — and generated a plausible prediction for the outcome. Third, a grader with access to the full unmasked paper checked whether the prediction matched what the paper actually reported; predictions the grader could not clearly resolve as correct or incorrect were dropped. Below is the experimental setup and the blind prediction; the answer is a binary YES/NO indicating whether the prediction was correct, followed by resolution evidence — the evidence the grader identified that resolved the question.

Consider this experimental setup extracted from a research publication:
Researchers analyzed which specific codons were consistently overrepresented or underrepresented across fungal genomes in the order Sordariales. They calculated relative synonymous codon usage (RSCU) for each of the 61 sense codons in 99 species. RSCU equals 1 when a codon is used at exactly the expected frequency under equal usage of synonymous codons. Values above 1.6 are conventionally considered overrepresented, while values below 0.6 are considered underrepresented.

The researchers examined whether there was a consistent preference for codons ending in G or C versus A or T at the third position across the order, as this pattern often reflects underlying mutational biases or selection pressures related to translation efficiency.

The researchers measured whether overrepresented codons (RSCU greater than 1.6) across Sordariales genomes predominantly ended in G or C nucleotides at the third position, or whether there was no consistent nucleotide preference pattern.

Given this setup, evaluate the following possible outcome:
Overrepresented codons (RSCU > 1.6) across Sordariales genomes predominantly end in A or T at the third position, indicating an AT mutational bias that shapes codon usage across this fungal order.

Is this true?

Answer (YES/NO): NO